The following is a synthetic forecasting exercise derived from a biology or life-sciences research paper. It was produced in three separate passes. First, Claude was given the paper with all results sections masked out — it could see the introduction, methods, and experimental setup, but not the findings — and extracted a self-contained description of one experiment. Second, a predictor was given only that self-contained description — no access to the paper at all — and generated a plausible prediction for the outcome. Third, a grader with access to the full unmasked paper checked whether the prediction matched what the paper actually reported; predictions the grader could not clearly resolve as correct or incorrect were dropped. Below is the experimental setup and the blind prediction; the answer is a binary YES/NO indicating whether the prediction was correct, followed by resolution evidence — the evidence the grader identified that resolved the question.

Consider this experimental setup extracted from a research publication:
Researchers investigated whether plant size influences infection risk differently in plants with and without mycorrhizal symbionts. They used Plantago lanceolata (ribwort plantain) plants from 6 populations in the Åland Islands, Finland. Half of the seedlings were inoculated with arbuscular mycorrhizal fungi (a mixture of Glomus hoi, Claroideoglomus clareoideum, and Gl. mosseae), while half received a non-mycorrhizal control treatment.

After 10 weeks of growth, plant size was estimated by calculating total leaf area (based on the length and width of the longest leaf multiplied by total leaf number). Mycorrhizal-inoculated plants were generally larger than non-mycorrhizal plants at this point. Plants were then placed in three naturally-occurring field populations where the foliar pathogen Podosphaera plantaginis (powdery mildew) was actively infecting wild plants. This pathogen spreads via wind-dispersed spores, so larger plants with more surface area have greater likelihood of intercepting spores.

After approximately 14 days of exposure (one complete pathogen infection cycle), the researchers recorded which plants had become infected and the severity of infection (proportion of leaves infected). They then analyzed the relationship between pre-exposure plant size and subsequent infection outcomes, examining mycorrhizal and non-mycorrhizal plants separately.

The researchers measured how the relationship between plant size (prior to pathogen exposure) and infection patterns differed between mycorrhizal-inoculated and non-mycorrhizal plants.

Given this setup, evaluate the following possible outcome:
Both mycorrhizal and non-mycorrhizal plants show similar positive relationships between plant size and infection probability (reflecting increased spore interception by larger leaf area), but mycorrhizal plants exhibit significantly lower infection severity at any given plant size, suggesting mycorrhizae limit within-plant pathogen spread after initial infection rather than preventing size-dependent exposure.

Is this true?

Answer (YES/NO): NO